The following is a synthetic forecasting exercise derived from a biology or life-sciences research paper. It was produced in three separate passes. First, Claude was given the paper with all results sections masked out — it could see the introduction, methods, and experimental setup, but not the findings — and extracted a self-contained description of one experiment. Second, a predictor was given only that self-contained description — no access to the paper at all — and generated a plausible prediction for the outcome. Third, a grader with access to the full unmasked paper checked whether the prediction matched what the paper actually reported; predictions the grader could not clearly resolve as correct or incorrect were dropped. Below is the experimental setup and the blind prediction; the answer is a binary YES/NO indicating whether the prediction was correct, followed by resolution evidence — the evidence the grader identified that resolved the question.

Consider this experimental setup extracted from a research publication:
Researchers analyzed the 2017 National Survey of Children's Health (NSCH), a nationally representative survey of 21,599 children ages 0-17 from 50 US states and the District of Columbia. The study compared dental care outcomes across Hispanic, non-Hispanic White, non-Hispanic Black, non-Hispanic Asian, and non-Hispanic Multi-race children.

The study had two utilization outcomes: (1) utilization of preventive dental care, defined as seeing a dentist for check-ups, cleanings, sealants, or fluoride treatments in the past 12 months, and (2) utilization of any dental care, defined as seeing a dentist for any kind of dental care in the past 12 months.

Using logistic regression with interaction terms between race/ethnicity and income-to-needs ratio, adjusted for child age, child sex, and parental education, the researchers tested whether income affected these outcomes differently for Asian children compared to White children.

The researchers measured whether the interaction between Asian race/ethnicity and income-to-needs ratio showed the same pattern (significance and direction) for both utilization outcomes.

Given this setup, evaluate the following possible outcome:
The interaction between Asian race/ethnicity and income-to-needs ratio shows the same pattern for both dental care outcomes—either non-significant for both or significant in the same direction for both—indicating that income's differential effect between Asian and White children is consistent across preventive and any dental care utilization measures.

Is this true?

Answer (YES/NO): YES